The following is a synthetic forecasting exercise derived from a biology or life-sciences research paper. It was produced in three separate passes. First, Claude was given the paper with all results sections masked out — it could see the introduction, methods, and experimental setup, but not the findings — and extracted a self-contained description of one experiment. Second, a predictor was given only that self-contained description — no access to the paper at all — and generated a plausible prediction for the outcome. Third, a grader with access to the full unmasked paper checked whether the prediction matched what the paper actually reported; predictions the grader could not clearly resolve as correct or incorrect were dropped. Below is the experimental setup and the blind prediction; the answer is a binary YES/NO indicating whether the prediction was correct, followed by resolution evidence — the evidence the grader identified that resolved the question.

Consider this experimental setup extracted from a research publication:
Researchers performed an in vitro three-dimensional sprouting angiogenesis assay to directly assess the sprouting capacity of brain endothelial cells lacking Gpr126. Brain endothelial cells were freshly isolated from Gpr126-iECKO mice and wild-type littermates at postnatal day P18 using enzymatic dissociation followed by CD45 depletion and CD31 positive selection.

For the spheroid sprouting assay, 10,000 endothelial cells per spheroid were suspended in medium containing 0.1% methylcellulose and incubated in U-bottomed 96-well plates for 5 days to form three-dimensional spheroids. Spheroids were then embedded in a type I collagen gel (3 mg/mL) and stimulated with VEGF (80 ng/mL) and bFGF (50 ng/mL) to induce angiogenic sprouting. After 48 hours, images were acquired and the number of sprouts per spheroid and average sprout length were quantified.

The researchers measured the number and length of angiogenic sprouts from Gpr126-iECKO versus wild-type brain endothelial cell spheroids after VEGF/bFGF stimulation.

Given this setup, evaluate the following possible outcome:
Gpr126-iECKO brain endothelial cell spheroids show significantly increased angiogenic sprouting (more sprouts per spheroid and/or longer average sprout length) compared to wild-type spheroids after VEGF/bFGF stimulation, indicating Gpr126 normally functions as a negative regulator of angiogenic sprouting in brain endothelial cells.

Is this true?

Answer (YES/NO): NO